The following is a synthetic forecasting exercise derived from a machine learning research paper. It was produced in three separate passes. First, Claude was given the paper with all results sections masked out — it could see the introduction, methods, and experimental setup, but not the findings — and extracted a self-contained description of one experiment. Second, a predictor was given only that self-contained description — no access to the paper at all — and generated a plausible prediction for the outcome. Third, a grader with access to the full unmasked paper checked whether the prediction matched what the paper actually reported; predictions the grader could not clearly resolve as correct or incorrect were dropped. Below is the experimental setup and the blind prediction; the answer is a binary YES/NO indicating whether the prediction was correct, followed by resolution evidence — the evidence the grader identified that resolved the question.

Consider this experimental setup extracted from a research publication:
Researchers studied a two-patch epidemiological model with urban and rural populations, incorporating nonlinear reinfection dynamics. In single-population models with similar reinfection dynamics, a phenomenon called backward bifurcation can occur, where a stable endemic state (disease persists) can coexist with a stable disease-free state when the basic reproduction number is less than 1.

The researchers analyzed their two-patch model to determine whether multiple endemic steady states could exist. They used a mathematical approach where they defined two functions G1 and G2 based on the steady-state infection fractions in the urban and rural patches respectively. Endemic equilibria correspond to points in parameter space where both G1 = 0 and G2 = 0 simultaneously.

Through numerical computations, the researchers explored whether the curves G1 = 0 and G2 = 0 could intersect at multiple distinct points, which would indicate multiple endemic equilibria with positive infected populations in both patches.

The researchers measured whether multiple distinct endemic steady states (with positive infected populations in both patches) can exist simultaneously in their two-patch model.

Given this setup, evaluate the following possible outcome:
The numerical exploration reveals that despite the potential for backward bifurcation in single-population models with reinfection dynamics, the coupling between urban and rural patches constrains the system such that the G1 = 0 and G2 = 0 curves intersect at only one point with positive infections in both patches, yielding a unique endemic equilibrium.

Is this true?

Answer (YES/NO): NO